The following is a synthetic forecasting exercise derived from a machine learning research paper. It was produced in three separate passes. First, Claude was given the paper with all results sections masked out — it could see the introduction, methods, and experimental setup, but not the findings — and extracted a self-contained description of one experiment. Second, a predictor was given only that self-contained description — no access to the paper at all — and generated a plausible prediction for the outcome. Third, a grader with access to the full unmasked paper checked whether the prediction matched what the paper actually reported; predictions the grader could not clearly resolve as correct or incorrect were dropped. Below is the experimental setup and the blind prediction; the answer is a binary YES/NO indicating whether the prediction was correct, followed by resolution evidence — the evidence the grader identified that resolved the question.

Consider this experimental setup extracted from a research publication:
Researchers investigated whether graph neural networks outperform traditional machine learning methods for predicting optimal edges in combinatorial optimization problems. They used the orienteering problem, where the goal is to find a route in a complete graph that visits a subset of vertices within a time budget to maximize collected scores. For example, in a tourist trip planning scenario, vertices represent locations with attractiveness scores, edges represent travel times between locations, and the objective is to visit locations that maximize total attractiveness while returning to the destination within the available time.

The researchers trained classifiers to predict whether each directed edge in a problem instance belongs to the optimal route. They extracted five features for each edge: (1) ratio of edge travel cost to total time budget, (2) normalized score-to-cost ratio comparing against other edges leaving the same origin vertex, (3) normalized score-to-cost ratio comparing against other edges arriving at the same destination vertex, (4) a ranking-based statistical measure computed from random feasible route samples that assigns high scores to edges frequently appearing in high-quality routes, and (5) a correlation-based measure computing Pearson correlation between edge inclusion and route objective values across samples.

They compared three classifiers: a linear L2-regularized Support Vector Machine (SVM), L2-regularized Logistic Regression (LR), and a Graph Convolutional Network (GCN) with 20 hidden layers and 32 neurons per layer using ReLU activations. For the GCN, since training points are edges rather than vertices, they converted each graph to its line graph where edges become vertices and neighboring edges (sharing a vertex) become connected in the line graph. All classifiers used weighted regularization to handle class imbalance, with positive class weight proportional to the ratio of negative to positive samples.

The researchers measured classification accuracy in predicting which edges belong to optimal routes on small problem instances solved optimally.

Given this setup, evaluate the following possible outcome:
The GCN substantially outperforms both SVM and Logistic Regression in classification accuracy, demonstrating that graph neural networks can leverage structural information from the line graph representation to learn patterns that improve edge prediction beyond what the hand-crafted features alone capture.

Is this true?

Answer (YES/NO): NO